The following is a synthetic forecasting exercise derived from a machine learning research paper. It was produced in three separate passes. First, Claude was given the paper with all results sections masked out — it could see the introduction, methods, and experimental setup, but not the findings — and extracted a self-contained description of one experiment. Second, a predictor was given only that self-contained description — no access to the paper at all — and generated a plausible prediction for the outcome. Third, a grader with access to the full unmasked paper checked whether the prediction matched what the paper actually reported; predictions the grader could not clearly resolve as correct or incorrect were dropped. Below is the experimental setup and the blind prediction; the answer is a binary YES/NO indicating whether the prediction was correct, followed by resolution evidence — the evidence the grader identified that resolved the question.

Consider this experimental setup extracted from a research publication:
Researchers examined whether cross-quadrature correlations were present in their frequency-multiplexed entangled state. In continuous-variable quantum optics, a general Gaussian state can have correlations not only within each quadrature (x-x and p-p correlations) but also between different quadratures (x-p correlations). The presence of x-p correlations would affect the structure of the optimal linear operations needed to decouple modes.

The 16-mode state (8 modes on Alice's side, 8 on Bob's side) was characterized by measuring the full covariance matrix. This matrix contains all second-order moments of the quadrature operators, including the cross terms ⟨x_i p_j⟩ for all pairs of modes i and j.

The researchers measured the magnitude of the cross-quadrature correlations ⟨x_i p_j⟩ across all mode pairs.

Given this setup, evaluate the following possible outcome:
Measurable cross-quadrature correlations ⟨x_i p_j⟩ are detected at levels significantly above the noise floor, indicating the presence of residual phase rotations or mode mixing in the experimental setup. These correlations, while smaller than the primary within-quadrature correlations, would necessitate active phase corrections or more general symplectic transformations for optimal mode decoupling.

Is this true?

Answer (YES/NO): NO